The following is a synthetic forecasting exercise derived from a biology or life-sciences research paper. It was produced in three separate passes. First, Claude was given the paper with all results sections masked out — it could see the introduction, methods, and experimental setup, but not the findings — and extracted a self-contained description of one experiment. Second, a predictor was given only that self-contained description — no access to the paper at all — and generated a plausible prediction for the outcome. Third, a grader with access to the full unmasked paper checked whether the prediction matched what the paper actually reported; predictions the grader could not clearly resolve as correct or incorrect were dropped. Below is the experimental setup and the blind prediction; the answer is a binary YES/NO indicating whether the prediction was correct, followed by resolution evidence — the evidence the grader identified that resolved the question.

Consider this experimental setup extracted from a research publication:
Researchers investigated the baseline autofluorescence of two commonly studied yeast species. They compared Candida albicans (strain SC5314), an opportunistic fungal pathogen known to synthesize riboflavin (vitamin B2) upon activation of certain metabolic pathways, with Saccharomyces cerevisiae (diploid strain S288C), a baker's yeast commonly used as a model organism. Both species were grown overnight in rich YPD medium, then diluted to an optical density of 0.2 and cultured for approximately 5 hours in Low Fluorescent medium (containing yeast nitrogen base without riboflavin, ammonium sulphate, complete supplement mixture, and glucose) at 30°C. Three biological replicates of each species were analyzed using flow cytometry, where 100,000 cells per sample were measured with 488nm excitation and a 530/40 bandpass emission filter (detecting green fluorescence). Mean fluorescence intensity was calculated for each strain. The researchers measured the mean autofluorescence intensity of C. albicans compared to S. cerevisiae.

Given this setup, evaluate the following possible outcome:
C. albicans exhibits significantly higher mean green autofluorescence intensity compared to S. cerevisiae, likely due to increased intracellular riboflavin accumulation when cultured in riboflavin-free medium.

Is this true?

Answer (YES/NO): YES